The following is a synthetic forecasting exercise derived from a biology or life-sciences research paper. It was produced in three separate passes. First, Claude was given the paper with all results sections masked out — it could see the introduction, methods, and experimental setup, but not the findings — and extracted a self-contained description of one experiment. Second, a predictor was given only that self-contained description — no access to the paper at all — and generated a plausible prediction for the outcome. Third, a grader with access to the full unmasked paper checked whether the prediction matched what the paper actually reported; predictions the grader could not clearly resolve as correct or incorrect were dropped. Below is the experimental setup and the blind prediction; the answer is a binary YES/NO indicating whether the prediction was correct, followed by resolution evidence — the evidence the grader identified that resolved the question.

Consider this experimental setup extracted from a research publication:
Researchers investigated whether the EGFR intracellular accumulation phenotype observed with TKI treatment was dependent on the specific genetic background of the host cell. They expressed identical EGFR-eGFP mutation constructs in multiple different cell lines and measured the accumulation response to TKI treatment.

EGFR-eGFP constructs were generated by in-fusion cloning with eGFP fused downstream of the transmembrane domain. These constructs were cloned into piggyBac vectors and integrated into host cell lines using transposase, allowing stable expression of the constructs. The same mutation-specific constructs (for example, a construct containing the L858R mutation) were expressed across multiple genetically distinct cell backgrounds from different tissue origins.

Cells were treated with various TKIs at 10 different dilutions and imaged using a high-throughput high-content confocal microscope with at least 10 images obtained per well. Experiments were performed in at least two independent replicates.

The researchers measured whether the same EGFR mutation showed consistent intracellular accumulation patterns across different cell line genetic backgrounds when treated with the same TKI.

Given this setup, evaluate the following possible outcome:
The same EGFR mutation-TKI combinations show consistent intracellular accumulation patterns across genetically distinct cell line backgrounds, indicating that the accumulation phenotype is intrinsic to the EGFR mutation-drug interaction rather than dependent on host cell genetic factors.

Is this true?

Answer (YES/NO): YES